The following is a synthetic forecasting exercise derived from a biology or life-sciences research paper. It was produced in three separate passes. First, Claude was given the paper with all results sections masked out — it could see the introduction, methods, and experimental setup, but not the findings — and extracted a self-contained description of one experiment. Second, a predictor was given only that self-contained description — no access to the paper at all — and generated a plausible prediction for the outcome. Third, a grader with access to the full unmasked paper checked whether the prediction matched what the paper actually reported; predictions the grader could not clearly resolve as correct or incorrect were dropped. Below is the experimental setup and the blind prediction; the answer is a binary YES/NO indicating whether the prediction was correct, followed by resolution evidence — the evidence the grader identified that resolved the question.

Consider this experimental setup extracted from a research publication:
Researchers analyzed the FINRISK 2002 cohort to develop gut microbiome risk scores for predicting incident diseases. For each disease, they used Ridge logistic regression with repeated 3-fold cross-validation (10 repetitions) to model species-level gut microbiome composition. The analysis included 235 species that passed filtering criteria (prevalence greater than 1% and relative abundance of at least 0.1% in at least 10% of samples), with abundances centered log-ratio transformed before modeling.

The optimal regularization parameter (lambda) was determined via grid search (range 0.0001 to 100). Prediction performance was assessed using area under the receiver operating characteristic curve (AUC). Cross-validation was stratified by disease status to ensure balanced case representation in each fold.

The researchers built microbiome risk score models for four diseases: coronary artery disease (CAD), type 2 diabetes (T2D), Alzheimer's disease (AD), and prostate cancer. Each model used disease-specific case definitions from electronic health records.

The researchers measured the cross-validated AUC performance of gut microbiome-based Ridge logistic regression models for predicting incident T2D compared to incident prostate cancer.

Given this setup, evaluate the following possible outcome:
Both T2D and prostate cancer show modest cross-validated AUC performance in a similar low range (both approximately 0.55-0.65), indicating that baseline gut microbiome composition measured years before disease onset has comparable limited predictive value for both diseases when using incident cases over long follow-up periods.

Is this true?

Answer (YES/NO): YES